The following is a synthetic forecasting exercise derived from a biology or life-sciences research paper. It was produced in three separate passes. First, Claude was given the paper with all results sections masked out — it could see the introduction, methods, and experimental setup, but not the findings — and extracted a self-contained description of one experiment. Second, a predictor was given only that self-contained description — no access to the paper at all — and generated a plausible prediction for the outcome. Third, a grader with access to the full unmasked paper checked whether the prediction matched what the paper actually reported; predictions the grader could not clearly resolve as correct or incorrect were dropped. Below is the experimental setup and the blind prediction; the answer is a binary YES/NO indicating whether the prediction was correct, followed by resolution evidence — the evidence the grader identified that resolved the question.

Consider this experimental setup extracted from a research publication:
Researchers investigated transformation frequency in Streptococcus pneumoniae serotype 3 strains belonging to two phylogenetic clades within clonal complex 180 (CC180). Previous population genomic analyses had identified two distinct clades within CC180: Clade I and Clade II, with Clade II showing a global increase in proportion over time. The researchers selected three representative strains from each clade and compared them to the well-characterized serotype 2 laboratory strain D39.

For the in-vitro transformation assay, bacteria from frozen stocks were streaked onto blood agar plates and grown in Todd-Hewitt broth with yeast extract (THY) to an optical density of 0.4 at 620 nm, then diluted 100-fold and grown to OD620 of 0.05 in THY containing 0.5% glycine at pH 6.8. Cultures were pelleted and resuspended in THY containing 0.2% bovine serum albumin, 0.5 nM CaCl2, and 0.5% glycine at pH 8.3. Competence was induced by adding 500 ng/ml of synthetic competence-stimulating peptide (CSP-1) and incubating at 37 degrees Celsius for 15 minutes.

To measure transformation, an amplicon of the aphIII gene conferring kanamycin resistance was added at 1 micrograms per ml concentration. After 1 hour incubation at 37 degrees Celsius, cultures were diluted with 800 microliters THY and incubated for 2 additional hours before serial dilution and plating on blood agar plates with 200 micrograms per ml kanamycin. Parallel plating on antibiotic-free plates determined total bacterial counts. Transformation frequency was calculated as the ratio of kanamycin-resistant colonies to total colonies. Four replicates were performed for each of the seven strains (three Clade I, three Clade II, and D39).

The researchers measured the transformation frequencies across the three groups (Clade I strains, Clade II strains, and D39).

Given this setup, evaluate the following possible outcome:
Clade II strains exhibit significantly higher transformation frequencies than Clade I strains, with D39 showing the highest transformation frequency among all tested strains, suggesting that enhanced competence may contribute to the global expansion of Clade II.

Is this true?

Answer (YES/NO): NO